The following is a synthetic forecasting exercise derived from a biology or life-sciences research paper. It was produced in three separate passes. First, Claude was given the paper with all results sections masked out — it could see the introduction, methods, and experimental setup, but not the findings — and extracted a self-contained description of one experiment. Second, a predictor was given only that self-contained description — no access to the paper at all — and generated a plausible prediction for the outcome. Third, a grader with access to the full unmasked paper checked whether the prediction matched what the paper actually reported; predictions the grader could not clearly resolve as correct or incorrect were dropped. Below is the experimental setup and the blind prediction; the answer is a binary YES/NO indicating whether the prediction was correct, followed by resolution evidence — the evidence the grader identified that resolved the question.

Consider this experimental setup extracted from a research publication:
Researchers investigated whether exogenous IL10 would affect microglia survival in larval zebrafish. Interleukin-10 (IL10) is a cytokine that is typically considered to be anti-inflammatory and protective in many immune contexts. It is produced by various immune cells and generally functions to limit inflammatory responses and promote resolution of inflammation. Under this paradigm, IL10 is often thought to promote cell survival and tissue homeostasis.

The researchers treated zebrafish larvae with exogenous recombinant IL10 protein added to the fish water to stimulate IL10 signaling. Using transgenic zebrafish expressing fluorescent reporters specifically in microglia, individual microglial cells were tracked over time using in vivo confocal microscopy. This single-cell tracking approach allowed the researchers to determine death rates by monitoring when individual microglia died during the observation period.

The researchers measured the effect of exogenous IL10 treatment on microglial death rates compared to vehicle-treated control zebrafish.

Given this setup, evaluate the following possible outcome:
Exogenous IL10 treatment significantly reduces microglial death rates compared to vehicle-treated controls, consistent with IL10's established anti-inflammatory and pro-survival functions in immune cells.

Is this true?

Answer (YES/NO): NO